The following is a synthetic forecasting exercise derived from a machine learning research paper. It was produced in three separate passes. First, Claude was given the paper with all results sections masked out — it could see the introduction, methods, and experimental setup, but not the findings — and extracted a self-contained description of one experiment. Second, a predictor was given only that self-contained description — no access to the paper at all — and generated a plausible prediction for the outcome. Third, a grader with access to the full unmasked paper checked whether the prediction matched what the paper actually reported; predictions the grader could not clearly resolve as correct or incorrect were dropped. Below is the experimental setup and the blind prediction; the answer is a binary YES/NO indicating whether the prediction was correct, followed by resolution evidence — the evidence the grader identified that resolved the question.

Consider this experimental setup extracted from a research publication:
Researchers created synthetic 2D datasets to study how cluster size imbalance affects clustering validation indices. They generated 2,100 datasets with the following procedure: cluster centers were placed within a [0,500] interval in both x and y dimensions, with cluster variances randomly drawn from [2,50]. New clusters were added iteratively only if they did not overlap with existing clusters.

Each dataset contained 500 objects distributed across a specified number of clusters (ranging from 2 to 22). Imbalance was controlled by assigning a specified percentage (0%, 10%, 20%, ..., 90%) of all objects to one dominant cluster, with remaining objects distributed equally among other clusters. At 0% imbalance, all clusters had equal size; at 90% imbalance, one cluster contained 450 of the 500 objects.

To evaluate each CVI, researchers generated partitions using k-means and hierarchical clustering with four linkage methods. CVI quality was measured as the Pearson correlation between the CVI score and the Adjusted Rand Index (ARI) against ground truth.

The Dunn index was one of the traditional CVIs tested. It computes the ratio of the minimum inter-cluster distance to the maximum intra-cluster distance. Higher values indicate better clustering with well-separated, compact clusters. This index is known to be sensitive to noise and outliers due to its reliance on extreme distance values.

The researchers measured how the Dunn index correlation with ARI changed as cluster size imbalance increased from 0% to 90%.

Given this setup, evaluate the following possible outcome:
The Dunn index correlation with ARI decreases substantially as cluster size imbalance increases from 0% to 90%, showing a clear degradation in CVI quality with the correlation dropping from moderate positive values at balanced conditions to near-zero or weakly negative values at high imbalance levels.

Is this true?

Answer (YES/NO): NO